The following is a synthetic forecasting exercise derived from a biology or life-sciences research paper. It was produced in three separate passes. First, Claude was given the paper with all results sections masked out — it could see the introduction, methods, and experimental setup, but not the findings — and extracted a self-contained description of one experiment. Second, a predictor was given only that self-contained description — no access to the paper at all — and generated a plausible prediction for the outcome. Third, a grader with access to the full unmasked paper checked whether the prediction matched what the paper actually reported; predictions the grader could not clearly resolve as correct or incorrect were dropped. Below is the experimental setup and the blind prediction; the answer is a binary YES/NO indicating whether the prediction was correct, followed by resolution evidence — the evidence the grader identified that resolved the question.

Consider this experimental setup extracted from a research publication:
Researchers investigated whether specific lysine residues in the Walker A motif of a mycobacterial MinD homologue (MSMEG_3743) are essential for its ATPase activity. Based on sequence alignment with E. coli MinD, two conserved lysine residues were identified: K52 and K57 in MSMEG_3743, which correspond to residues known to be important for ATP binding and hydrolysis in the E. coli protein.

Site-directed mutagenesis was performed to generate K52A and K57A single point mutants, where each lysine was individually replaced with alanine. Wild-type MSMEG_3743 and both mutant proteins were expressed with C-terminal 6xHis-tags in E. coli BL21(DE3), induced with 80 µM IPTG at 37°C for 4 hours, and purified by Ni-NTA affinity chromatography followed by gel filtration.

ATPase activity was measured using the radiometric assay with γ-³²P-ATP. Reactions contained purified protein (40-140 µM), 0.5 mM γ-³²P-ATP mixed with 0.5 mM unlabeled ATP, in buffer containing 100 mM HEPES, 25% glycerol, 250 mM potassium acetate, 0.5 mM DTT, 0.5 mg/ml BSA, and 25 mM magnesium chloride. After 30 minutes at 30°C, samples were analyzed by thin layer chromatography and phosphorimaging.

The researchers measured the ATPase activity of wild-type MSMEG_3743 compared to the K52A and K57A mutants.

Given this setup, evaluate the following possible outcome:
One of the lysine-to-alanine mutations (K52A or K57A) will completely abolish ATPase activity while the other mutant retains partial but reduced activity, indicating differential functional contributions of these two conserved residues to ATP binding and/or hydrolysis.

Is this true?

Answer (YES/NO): NO